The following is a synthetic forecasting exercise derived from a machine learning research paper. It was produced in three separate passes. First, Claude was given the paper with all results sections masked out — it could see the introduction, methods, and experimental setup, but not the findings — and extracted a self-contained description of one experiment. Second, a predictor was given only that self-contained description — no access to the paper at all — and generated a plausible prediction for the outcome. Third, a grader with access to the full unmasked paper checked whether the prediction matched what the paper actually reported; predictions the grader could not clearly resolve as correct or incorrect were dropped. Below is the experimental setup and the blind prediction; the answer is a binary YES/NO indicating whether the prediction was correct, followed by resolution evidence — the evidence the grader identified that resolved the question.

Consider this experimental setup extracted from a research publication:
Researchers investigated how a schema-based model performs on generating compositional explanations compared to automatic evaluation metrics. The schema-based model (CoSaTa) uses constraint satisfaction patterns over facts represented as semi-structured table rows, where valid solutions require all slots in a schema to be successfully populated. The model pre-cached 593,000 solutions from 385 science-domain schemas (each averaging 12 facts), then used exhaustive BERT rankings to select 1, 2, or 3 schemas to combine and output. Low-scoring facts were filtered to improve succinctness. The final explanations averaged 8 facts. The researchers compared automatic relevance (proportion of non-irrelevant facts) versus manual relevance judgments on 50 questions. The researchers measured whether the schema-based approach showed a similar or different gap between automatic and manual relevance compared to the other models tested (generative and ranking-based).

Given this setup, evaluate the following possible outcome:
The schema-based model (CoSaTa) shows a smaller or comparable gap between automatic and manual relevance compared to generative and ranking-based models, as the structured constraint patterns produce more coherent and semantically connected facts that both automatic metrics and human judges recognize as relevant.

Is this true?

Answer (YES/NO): YES